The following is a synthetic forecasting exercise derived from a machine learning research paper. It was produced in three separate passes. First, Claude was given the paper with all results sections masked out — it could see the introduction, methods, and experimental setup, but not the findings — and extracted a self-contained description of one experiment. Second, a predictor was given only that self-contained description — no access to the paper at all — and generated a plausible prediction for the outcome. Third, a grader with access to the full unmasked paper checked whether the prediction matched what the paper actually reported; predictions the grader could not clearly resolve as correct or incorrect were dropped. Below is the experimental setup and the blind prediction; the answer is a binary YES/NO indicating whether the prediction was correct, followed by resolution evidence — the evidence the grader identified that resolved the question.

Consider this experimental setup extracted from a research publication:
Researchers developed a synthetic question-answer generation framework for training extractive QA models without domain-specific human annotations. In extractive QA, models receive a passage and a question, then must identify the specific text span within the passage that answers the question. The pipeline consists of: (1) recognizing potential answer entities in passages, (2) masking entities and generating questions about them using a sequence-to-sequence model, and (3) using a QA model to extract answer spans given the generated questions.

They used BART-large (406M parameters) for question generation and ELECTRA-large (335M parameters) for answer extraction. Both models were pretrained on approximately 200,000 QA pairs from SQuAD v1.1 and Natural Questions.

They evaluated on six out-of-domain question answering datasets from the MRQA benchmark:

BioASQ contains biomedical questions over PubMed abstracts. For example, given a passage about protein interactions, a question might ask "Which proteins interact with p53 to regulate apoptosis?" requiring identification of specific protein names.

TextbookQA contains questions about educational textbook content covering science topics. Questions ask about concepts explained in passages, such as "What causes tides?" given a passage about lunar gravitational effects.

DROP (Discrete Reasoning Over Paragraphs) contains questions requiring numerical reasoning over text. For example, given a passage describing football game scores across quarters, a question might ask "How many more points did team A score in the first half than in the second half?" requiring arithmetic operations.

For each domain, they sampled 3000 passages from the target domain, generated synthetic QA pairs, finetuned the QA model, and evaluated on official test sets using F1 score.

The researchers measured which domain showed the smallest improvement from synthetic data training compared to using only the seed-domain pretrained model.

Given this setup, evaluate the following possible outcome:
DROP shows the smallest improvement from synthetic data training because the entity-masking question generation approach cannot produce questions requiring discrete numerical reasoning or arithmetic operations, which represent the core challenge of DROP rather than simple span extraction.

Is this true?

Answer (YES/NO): YES